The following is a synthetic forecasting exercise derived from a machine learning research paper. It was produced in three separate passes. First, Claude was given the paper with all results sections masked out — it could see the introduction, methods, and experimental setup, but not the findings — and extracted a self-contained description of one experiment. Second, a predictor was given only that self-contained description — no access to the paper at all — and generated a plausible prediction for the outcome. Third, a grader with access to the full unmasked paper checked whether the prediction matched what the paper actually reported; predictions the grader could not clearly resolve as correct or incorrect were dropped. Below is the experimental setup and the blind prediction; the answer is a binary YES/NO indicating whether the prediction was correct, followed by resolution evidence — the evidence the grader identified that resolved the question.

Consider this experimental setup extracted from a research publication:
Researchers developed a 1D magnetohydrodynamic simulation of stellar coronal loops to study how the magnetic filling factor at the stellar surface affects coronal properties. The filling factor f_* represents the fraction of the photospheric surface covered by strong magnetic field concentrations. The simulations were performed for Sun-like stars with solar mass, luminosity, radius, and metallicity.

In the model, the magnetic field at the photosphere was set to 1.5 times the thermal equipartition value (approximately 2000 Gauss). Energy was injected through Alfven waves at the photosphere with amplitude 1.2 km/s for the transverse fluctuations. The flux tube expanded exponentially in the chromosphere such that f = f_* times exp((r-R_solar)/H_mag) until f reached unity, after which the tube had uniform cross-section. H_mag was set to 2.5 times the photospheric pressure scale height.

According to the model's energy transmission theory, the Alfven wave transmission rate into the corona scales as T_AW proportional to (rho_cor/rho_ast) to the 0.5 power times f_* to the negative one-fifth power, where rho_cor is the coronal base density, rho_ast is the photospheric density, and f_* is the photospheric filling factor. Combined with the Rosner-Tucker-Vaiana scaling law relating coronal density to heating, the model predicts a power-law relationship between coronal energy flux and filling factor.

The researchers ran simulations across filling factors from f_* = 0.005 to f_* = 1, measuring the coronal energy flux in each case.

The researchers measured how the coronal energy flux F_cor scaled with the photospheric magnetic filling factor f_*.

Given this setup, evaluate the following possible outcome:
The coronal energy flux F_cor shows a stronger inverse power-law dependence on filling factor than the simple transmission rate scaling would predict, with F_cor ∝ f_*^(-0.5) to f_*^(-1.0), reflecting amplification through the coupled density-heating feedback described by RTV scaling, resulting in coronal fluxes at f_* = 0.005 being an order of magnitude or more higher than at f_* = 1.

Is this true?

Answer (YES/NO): NO